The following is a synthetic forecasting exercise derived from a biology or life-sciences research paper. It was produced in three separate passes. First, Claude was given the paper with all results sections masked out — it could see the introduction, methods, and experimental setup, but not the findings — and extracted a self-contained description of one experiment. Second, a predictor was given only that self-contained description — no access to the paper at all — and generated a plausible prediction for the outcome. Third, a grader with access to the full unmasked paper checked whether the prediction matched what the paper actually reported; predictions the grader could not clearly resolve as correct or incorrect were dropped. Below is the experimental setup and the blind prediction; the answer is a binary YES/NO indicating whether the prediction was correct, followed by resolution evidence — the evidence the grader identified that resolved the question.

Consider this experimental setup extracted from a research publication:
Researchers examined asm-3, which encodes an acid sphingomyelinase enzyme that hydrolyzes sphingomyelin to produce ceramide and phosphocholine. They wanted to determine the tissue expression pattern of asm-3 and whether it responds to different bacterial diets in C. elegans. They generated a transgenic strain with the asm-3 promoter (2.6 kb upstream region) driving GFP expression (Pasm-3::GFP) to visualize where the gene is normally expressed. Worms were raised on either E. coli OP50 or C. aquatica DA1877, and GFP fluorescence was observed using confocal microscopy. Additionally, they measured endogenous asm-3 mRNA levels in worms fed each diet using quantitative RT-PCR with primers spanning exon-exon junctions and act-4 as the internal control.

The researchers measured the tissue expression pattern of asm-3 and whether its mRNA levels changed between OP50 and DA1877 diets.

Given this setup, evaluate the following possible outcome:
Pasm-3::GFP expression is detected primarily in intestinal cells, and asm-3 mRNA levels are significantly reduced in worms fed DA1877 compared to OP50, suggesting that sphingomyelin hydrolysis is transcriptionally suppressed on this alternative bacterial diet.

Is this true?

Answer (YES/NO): NO